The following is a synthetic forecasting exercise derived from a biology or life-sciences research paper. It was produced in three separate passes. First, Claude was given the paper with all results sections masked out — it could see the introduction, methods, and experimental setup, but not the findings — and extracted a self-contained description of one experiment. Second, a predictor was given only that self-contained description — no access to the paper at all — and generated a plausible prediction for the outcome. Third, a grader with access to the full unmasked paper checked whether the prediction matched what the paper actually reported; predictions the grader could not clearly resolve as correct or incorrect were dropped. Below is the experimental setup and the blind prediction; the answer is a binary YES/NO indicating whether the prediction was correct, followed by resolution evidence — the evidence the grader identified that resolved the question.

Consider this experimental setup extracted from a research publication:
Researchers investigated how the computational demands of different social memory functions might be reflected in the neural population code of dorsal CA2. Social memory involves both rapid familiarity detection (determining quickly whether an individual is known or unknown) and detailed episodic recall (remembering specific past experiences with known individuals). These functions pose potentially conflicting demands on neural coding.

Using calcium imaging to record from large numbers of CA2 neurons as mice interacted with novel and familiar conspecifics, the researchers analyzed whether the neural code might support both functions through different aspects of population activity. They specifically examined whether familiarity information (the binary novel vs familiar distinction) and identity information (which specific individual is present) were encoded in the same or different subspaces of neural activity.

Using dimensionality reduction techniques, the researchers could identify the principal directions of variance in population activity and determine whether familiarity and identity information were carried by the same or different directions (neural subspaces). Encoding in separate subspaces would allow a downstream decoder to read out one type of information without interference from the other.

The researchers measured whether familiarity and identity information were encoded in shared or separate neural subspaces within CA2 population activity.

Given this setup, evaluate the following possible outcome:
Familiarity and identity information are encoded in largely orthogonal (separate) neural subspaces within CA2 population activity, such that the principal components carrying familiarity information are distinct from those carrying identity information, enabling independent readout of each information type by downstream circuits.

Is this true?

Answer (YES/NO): YES